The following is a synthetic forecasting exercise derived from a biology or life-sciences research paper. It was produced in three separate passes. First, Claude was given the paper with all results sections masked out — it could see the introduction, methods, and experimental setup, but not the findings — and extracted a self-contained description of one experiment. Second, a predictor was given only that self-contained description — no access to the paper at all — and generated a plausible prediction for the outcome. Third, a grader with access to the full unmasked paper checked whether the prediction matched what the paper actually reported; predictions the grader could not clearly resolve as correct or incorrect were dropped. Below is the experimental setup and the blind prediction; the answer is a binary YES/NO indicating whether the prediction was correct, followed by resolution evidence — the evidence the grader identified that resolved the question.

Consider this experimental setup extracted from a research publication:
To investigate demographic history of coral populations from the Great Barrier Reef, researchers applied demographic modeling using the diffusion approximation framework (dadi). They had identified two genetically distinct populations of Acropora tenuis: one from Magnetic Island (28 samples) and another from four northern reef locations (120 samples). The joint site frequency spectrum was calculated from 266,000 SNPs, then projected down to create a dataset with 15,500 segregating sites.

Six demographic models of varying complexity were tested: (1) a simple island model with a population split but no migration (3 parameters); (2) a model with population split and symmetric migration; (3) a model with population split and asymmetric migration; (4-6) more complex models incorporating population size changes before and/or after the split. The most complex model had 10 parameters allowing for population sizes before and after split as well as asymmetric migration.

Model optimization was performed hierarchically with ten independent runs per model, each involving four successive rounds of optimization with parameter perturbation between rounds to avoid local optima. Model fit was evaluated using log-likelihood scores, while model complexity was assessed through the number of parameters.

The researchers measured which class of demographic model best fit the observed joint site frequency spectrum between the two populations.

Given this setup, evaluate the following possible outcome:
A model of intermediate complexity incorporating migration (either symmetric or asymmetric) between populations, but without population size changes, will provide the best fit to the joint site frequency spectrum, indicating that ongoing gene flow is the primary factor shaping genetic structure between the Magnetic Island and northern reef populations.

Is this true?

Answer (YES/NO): NO